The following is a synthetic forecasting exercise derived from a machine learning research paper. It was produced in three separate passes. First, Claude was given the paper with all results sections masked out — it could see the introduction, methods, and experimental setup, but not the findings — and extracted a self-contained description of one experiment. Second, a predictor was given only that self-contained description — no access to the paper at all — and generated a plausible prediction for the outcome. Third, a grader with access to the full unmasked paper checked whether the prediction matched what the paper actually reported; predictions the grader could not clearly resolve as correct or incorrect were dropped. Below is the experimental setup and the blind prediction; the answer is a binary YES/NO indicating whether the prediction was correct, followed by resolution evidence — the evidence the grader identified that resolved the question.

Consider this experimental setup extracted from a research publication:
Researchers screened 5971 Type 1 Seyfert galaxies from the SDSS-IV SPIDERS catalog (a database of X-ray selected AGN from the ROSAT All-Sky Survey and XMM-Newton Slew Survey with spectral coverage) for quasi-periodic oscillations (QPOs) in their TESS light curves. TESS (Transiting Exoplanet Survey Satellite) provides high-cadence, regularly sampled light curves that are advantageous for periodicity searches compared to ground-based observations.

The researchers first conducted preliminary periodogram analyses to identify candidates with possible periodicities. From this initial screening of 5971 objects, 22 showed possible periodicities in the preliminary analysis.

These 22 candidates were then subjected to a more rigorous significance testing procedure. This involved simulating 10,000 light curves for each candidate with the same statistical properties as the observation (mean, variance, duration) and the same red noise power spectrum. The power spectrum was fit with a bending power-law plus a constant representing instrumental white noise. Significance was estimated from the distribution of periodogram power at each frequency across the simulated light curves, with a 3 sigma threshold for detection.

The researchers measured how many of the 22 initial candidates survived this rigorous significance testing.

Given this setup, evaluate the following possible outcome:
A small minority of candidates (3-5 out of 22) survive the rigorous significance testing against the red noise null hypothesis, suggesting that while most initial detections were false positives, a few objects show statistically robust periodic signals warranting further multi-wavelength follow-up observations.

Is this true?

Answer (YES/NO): YES